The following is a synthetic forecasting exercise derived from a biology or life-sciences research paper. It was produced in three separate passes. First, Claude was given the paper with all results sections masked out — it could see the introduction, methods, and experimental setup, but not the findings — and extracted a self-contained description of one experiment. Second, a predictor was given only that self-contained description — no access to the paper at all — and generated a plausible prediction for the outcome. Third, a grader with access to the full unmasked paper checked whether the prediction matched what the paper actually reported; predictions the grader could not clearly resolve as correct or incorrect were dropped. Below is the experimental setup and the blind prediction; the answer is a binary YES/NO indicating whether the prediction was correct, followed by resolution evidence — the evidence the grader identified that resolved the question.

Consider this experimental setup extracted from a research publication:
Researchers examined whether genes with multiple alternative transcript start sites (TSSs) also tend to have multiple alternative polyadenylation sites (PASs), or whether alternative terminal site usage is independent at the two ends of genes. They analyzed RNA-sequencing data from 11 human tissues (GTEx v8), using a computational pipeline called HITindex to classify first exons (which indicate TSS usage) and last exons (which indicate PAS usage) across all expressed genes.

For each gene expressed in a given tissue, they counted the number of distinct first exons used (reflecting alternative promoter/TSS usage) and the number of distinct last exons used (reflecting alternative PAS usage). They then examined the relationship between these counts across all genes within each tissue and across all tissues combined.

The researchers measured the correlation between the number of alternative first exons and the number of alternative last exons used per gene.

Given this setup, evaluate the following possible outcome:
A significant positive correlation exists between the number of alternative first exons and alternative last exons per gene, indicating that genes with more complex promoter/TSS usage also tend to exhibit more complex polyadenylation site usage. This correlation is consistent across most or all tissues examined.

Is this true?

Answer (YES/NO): YES